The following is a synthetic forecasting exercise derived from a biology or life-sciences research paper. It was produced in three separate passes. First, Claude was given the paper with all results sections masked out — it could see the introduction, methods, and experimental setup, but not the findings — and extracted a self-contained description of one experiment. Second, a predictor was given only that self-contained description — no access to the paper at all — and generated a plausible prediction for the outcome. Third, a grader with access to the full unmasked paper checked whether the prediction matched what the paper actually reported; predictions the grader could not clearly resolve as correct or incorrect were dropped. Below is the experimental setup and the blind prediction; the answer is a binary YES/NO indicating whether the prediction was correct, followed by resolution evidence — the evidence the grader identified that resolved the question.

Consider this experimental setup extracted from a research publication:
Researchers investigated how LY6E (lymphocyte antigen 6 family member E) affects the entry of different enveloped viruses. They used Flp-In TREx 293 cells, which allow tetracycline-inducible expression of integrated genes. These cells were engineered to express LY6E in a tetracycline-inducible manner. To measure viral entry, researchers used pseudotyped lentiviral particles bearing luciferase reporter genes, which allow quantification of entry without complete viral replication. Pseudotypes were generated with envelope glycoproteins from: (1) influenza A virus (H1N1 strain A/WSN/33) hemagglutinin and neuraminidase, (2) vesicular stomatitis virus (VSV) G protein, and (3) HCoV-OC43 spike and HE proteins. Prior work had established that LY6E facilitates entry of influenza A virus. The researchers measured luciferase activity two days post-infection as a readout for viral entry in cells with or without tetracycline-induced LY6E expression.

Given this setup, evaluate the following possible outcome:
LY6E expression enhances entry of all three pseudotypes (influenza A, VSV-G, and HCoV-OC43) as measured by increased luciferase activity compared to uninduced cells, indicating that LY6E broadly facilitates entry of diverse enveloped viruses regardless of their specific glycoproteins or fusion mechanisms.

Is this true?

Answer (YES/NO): NO